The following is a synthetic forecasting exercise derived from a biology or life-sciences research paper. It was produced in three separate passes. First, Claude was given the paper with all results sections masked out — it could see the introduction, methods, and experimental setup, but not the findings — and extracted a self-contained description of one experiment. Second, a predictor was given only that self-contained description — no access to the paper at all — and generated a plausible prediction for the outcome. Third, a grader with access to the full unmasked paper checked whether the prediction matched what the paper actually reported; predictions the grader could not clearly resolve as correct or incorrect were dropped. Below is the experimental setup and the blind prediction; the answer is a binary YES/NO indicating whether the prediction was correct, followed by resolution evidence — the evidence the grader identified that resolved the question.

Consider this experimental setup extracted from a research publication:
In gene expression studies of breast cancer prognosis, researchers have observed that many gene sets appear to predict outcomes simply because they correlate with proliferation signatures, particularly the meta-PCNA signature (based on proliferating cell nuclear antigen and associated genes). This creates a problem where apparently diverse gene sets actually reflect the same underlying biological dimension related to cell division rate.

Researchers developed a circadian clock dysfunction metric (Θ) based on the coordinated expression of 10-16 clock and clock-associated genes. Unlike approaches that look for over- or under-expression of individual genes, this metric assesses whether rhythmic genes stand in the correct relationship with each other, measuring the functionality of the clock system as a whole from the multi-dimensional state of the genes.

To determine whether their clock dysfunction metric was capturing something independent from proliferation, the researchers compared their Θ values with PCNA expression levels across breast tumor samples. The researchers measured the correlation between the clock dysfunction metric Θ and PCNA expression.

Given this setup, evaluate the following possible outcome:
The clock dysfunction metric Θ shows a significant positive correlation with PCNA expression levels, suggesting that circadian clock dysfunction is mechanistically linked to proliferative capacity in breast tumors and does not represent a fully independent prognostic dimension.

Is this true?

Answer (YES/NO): NO